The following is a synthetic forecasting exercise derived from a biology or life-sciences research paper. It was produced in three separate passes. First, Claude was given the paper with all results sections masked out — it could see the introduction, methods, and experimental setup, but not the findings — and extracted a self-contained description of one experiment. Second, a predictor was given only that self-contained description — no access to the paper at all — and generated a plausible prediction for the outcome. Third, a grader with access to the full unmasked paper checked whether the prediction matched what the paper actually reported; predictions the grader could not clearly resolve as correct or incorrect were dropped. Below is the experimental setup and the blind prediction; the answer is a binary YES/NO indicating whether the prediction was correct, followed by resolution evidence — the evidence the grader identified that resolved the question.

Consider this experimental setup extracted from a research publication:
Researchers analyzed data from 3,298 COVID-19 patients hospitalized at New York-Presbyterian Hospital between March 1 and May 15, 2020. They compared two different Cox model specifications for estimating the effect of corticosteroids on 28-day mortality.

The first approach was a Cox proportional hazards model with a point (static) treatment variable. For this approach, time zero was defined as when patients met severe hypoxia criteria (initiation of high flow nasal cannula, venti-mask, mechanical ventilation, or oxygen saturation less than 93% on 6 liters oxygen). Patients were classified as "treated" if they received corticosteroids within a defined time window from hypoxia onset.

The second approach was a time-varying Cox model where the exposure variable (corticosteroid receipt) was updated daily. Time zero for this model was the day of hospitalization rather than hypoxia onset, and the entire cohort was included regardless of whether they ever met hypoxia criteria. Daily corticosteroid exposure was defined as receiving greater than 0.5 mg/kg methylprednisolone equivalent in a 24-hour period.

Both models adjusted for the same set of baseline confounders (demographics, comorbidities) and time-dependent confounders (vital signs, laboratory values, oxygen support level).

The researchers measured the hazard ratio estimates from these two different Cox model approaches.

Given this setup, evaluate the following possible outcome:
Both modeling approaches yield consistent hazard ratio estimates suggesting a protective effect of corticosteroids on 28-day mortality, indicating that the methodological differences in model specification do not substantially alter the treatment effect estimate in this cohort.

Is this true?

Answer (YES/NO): NO